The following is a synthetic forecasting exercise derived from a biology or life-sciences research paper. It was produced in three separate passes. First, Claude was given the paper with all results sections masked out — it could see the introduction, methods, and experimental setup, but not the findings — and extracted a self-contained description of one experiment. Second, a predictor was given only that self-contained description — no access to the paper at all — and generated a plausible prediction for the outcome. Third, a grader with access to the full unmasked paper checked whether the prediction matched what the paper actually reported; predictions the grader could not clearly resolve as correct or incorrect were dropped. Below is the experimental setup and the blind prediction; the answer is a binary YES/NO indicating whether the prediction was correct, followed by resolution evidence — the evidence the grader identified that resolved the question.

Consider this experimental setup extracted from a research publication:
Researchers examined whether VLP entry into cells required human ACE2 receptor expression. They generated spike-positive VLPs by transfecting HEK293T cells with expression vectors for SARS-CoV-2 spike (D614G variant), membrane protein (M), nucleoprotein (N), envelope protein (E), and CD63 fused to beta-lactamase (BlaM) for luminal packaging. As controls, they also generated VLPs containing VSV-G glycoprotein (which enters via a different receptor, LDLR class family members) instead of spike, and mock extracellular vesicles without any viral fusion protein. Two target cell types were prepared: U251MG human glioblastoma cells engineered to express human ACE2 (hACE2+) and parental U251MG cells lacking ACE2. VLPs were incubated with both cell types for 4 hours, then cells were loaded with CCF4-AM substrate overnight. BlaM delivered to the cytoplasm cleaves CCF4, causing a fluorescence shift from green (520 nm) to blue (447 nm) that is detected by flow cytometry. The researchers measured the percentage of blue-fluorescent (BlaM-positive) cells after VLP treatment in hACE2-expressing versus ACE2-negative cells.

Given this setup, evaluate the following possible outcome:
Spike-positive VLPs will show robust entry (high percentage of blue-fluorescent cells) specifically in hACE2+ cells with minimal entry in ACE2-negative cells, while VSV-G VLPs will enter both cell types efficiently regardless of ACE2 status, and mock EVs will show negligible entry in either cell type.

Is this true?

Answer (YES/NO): YES